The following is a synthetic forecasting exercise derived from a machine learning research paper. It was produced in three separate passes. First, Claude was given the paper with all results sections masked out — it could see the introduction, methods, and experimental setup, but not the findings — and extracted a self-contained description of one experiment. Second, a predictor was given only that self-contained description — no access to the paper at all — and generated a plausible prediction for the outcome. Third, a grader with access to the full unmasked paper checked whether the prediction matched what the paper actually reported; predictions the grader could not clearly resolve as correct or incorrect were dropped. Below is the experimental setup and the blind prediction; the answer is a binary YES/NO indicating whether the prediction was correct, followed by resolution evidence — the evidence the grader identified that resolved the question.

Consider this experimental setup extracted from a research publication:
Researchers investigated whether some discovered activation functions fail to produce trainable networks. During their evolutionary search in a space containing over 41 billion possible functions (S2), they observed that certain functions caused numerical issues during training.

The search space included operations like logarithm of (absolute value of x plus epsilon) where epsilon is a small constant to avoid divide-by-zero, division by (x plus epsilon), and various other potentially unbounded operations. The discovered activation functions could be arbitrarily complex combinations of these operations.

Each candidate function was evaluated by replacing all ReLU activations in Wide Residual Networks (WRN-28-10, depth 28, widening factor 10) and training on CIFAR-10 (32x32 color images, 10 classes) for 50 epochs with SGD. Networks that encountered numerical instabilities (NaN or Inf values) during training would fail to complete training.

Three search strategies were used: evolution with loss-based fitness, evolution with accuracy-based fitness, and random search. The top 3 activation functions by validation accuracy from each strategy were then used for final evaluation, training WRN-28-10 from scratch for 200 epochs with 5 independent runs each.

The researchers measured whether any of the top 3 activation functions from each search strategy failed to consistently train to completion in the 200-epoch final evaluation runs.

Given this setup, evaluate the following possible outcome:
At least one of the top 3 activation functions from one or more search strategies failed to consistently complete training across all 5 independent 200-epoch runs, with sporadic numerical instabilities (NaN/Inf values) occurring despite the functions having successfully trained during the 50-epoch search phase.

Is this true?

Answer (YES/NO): YES